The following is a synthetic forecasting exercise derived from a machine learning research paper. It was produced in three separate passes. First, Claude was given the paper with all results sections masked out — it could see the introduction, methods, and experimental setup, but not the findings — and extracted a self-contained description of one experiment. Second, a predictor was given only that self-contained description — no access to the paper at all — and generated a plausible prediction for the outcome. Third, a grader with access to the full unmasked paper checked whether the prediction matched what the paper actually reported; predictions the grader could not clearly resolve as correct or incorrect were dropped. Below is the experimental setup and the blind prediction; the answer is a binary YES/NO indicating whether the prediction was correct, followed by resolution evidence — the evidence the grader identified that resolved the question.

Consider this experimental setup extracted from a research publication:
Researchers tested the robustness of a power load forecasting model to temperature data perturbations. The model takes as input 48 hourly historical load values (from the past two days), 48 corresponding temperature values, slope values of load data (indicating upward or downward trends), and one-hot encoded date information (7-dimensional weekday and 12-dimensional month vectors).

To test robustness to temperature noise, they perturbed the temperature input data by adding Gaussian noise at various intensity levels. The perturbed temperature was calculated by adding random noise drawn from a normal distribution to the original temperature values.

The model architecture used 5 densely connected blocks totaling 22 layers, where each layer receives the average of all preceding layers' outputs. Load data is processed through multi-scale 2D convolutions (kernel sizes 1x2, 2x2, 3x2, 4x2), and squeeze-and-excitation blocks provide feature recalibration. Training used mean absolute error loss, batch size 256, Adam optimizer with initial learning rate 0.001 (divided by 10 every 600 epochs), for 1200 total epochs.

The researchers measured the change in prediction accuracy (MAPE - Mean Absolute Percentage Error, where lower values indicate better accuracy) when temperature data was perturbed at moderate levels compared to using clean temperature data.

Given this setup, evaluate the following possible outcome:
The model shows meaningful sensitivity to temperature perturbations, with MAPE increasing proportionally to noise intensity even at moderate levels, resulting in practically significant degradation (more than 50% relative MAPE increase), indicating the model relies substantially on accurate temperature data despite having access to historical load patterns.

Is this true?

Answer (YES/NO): NO